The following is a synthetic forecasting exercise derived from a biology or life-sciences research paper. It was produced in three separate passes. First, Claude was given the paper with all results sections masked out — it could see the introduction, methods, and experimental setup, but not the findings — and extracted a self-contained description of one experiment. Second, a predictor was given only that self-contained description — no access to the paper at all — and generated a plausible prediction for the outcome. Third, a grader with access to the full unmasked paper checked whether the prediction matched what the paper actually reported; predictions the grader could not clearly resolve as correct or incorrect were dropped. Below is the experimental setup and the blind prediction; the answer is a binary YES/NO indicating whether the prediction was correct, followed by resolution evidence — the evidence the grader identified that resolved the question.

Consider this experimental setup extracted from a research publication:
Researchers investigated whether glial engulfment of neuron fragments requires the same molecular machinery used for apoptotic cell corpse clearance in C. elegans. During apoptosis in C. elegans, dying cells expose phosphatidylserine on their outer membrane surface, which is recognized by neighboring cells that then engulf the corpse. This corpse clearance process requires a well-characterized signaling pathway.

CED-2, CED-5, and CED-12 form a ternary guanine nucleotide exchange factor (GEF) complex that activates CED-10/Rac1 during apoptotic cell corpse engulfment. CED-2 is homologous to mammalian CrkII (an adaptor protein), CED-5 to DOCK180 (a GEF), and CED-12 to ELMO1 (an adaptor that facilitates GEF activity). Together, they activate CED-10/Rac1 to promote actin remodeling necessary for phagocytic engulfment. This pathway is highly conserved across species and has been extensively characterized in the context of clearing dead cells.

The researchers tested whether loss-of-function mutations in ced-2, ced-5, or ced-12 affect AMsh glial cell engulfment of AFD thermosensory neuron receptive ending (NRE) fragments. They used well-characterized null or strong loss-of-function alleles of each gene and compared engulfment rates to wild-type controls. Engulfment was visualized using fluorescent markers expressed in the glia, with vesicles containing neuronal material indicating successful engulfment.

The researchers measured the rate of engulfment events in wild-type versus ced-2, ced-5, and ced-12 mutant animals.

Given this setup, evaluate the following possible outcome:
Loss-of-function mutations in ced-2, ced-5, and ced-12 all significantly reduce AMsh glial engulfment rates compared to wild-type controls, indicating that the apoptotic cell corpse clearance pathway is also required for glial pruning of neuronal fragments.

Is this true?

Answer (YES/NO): YES